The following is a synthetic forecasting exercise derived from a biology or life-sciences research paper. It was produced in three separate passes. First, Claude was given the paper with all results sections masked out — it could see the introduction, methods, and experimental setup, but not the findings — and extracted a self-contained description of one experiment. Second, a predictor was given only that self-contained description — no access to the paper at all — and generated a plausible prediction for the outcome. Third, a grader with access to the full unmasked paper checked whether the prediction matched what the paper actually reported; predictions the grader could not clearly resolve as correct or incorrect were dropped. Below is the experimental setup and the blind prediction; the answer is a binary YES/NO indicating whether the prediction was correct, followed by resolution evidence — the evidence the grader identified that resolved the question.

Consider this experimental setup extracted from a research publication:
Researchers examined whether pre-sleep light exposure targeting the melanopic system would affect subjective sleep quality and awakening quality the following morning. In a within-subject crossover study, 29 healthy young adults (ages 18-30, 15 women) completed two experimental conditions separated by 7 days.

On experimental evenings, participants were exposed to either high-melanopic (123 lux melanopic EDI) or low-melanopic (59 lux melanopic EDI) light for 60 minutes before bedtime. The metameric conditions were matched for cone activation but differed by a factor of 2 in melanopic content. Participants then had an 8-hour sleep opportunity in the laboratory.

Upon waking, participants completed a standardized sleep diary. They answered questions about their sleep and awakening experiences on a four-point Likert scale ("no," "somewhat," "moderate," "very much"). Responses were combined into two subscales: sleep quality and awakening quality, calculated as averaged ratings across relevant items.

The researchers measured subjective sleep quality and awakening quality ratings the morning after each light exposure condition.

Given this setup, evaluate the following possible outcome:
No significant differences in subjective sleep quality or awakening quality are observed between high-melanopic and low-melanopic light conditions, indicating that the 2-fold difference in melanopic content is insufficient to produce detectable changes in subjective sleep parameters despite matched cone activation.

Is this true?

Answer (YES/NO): YES